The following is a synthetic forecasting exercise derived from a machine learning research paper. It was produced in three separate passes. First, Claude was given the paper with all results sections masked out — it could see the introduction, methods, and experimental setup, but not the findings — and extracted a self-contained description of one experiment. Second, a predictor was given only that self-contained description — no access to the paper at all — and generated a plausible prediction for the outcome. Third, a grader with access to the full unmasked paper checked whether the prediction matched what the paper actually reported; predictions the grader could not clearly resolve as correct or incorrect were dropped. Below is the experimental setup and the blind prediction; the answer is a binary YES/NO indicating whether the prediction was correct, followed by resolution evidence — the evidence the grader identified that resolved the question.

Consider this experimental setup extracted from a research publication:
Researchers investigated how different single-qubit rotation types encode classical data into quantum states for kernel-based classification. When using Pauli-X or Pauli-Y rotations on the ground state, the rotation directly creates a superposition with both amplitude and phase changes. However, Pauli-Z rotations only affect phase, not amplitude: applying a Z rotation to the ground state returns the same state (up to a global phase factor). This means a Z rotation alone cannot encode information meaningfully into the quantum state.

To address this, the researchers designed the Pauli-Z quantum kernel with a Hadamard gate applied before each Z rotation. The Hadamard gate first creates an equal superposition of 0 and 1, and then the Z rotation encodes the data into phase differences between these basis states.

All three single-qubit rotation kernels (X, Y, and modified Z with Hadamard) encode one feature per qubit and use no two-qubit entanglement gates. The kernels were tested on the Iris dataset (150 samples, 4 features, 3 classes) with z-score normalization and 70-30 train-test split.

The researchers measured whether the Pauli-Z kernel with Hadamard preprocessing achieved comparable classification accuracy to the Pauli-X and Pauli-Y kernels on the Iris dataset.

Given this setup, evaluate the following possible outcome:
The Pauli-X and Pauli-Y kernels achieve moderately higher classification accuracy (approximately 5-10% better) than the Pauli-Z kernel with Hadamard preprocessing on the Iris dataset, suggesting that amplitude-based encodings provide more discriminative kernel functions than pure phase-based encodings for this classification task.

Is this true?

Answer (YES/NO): NO